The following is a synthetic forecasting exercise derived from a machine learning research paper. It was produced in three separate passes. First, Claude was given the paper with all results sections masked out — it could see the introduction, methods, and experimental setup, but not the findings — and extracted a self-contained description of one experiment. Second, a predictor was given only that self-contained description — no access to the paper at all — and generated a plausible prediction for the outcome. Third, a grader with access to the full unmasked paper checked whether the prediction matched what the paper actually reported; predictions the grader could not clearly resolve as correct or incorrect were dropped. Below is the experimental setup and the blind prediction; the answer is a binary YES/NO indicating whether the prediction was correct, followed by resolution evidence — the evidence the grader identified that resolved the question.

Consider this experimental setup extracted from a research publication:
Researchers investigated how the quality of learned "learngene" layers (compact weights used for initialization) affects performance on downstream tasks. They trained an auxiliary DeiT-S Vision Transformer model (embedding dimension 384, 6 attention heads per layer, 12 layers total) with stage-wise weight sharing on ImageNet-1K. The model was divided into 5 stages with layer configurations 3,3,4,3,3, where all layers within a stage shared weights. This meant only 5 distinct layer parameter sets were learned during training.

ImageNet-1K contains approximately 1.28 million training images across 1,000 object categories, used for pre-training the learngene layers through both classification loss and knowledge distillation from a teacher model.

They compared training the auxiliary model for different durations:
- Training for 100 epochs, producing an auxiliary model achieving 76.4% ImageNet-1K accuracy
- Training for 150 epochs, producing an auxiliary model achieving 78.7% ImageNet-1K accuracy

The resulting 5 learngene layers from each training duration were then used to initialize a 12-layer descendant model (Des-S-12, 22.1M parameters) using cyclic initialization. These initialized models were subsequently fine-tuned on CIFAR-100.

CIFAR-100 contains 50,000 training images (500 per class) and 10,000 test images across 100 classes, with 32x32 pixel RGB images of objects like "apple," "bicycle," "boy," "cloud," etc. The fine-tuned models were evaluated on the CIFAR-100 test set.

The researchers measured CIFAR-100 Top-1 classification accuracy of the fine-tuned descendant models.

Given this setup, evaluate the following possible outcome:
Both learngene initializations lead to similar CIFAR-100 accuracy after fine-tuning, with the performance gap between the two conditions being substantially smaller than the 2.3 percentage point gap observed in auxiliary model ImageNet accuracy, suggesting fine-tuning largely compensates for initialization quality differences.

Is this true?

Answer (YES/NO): NO